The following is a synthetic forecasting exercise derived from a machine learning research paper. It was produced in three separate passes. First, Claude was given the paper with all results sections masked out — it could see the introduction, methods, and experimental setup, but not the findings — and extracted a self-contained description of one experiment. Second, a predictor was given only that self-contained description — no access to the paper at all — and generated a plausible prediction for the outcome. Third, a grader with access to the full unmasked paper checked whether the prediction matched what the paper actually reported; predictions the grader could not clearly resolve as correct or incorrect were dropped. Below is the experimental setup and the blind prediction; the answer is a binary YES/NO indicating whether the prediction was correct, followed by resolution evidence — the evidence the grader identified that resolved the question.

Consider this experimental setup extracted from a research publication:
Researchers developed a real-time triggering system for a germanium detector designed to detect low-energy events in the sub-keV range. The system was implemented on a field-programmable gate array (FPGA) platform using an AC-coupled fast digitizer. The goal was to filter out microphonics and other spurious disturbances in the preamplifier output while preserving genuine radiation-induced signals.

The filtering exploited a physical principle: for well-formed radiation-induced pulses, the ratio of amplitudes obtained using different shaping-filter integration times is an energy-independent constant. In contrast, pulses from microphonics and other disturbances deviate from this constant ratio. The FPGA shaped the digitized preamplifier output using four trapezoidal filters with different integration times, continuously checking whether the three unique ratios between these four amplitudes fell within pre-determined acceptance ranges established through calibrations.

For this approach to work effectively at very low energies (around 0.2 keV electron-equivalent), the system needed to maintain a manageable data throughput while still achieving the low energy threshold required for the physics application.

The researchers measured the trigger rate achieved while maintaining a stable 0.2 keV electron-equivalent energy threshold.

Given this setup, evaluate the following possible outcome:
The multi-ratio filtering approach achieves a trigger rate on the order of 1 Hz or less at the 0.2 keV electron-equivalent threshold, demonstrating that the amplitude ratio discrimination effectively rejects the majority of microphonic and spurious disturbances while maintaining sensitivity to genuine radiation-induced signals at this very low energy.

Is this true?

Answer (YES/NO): NO